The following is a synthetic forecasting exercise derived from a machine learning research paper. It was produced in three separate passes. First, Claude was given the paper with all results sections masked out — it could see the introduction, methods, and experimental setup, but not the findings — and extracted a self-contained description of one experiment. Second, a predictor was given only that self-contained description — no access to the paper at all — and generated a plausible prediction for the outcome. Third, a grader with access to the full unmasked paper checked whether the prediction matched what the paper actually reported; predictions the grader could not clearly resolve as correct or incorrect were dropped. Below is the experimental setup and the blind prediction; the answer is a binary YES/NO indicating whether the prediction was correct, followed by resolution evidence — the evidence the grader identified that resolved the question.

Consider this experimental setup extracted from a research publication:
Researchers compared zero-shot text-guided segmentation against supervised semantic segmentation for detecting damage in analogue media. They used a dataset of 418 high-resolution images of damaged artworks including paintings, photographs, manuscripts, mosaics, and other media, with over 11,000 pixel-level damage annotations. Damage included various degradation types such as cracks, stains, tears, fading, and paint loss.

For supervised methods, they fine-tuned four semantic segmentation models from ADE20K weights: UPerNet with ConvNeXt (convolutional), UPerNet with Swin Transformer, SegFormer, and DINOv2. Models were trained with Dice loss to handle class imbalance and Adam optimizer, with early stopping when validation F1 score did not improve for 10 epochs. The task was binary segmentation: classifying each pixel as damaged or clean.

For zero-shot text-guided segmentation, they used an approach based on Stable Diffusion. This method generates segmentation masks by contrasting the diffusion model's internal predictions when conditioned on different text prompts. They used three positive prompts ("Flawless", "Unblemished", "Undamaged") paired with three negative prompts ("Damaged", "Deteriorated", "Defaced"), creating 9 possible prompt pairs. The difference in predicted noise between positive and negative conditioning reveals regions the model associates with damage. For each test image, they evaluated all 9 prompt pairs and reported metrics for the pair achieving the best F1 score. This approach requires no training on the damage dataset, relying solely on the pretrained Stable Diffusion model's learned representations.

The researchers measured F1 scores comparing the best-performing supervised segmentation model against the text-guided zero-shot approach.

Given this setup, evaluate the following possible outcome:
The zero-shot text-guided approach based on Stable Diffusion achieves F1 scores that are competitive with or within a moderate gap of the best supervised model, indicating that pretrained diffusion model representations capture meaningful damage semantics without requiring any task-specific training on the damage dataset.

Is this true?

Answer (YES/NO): NO